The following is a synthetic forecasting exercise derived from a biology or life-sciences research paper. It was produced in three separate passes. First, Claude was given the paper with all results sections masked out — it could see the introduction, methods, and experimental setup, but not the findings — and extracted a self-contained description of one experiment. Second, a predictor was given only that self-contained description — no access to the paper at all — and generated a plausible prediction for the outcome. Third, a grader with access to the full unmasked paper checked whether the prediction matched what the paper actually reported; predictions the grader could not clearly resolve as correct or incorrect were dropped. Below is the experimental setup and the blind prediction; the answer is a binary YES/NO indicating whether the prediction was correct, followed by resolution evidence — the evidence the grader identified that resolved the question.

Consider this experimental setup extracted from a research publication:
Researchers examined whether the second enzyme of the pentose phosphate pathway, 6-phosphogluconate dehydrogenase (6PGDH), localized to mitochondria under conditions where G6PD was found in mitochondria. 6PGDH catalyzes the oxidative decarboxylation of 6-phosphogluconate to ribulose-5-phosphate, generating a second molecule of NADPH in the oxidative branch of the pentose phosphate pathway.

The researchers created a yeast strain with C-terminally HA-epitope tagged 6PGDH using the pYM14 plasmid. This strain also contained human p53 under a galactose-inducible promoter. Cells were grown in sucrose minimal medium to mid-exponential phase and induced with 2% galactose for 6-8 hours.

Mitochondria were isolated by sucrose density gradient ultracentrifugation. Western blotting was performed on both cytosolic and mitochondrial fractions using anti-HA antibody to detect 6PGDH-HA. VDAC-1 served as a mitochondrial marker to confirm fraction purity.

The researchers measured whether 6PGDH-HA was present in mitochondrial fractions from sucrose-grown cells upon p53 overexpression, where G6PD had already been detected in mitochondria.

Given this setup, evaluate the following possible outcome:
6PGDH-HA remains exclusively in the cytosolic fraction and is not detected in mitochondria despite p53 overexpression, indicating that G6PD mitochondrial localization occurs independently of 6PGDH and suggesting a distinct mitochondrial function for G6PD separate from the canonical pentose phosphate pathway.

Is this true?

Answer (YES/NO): NO